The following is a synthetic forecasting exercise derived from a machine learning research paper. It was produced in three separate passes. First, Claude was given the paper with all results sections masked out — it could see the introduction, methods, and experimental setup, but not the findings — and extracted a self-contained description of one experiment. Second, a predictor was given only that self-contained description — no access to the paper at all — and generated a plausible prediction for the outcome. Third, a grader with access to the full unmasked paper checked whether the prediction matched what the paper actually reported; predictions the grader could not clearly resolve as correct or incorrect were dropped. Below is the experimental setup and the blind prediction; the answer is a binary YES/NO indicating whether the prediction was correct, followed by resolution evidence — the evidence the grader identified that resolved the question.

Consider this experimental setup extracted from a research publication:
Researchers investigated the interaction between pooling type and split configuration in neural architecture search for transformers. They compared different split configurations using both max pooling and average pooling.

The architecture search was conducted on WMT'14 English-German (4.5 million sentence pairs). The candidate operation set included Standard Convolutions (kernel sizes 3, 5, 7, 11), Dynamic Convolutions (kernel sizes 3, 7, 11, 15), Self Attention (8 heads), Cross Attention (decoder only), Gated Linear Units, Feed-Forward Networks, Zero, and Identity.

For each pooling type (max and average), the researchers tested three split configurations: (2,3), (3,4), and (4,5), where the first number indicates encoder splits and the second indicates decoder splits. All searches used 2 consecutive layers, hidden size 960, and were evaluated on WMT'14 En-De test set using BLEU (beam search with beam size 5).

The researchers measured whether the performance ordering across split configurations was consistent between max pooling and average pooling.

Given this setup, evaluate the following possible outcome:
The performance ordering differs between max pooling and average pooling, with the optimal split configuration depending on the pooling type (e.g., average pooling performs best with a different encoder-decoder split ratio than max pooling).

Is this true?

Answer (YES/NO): NO